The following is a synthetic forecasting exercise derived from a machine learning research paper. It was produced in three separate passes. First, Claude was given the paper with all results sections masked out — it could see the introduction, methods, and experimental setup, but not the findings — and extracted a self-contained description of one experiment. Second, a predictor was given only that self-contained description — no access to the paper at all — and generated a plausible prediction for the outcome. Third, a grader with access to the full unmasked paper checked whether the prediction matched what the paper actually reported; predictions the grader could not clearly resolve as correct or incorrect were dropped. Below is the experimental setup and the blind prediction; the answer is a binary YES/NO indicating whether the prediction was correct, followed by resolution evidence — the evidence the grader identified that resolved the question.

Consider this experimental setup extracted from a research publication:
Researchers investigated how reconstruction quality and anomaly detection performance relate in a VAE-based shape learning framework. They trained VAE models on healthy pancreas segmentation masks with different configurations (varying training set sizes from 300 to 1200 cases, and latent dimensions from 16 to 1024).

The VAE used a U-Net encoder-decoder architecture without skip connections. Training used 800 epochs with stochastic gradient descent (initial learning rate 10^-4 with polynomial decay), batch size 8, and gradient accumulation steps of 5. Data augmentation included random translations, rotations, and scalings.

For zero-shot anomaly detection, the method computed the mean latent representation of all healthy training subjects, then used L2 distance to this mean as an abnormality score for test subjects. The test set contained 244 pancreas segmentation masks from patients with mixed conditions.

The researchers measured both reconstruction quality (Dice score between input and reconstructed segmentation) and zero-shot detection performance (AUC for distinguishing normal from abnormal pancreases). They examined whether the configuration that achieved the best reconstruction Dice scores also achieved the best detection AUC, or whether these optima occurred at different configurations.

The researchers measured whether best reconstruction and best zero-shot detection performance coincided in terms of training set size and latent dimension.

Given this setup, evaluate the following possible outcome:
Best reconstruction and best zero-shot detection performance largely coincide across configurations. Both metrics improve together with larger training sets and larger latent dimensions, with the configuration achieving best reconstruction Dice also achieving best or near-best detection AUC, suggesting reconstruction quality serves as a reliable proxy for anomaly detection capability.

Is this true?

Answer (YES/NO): YES